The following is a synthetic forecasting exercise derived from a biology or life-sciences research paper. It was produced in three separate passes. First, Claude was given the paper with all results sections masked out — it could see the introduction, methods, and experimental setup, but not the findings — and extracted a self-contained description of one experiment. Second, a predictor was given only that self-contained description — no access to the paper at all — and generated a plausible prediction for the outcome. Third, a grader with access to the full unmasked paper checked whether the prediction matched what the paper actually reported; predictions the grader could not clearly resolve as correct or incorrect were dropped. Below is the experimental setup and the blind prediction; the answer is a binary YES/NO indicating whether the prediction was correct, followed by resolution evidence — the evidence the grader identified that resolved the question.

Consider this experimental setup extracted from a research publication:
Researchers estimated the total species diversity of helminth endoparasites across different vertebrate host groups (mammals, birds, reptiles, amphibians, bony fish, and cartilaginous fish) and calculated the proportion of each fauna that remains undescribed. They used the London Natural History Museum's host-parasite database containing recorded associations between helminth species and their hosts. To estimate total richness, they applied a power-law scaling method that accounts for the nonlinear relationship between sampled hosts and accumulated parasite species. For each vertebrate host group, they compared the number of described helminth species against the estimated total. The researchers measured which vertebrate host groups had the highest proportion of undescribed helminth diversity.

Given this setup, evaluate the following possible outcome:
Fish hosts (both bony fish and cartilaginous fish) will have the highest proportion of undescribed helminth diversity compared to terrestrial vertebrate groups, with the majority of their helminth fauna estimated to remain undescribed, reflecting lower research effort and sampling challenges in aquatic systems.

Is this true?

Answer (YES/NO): NO